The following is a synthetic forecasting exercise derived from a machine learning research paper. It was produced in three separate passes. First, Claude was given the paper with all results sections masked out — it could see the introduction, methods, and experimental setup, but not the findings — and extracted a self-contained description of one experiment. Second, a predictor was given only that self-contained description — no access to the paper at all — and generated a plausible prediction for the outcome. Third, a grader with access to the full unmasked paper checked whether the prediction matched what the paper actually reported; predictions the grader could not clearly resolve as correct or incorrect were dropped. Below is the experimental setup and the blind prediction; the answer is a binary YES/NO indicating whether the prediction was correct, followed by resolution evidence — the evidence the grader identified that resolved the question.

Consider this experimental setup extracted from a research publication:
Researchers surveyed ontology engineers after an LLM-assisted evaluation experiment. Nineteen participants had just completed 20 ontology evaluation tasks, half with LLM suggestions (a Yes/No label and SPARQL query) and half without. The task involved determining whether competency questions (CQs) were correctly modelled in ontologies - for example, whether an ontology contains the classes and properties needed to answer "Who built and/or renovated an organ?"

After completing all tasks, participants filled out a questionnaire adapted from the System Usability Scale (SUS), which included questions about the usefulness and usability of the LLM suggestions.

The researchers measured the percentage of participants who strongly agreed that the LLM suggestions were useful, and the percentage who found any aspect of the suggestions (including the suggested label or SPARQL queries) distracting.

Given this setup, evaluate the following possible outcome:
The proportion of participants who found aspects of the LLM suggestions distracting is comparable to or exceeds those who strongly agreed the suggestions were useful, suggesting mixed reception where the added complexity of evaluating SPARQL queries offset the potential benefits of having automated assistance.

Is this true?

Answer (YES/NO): NO